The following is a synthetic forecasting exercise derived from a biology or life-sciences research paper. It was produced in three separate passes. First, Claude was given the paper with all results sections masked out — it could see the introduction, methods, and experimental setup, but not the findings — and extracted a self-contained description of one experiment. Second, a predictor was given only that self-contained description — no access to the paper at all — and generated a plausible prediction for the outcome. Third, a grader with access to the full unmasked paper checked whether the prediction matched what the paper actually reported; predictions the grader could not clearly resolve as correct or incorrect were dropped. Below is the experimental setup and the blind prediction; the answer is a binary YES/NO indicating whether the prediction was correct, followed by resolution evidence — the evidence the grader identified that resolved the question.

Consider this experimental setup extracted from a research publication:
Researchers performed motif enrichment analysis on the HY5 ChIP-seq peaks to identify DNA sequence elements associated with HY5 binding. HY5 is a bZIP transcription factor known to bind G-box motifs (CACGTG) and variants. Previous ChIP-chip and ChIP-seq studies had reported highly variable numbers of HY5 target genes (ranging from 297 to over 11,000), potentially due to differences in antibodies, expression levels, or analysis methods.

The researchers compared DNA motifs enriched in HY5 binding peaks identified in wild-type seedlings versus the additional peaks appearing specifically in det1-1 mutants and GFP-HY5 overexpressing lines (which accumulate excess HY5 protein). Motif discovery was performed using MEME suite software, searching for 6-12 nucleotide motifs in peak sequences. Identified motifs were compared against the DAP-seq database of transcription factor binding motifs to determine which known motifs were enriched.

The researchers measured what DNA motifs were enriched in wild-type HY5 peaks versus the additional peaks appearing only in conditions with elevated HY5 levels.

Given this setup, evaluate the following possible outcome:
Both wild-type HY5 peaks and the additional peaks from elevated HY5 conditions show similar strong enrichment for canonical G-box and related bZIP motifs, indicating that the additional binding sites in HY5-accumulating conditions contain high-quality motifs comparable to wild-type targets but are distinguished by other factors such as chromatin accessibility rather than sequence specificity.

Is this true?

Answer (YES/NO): NO